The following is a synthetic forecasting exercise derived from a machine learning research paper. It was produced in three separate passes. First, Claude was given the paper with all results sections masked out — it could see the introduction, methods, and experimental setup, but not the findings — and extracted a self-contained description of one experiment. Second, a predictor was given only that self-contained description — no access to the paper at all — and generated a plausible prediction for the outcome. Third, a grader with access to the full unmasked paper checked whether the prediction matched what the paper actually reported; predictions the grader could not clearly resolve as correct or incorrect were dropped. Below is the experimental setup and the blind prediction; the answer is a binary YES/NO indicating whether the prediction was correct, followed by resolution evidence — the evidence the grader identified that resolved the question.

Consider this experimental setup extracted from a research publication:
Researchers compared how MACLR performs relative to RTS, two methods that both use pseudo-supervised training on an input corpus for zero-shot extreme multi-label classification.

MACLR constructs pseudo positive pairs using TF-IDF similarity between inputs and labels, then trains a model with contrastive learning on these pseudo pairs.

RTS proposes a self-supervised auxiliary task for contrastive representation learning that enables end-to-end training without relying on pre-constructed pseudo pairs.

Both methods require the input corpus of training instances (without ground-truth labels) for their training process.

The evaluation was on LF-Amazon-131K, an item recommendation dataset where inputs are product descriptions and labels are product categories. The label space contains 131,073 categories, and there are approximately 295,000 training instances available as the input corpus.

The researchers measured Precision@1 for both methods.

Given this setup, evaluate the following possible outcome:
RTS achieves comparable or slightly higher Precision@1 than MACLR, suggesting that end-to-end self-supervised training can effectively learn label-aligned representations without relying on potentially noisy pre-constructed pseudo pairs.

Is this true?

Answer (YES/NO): YES